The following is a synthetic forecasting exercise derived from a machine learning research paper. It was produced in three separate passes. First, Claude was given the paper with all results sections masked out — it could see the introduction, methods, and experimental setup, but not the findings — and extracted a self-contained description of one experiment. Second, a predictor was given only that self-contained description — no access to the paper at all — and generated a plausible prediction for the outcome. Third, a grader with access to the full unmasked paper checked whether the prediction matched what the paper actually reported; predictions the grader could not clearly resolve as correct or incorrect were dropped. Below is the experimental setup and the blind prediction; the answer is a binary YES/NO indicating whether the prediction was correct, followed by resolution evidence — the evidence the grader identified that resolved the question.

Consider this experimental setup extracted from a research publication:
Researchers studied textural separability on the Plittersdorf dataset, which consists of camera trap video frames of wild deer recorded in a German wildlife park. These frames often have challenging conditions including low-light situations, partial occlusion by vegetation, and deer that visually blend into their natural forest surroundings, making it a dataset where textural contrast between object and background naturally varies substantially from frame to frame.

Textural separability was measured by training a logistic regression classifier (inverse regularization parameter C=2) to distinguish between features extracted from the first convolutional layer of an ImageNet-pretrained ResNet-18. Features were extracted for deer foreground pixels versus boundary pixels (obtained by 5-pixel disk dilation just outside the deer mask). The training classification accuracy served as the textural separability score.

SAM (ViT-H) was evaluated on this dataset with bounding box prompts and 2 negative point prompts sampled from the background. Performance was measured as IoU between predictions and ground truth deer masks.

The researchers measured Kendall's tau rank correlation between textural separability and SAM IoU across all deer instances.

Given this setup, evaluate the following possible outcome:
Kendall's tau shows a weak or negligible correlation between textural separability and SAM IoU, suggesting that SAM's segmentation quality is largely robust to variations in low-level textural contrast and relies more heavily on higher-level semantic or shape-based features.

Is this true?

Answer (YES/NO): NO